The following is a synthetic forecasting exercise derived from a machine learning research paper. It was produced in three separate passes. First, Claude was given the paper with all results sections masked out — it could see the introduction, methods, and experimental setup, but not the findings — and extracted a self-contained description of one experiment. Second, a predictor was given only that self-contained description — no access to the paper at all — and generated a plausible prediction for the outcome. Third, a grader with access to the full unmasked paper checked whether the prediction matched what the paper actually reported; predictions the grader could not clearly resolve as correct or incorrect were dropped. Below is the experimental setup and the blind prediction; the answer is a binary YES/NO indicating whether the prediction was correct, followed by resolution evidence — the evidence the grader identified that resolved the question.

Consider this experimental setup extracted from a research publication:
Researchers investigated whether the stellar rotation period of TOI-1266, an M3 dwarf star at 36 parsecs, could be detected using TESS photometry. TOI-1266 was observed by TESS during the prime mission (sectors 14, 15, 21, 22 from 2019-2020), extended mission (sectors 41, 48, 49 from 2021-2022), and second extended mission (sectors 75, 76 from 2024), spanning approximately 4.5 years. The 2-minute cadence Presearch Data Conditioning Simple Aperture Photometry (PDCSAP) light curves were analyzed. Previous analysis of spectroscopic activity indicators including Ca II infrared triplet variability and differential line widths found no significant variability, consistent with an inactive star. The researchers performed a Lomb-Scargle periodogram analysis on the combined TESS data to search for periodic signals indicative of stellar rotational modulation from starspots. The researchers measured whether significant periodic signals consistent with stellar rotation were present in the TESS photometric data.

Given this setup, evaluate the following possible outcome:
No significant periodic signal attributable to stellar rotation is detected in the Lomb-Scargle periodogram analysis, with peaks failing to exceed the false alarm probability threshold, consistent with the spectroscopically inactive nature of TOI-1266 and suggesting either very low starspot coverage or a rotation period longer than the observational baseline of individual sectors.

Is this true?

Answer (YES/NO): YES